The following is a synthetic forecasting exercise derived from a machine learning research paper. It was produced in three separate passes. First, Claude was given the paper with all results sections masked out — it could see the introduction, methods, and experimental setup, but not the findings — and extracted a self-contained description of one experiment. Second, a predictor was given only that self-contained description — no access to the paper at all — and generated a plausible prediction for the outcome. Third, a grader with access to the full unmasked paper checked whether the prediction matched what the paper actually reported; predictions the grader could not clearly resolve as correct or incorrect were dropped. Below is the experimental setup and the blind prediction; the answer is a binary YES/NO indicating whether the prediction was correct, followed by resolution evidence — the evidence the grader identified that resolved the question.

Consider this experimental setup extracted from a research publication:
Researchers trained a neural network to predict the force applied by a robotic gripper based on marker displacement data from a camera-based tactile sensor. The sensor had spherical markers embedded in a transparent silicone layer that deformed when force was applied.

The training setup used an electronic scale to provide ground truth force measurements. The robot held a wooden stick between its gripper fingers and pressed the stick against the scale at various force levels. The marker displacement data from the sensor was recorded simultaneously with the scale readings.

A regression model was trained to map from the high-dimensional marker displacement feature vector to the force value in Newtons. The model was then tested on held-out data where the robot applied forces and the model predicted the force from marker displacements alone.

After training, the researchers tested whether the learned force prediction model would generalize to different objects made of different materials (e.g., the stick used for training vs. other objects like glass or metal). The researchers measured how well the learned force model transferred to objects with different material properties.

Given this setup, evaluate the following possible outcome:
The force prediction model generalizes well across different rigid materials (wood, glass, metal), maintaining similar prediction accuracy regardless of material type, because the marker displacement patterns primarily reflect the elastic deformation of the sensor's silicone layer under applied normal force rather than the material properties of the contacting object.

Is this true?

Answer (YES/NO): NO